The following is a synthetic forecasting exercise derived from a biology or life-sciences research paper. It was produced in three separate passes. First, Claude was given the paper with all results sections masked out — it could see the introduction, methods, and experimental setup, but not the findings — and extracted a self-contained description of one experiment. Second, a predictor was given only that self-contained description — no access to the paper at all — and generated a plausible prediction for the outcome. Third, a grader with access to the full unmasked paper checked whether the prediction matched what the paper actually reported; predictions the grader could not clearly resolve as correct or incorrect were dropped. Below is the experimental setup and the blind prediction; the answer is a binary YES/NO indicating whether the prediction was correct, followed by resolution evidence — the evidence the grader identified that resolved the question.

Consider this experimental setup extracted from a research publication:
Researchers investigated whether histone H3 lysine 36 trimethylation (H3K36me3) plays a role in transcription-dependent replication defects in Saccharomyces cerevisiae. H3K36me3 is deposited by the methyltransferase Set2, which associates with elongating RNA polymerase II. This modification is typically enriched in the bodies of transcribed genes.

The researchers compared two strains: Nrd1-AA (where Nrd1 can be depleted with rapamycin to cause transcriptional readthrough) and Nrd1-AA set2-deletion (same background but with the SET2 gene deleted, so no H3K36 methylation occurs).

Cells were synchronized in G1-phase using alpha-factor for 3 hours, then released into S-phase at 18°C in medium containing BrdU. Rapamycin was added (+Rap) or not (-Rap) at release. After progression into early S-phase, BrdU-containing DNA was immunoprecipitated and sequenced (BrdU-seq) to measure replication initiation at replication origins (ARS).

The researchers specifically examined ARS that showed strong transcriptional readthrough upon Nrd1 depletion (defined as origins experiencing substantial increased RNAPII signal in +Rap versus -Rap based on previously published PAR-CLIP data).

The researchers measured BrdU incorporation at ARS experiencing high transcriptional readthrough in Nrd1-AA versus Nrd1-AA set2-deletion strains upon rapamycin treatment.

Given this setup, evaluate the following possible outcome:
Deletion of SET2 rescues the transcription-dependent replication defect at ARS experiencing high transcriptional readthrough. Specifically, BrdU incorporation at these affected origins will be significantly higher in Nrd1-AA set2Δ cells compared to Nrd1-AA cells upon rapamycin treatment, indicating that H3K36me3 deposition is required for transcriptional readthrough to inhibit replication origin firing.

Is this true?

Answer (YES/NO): NO